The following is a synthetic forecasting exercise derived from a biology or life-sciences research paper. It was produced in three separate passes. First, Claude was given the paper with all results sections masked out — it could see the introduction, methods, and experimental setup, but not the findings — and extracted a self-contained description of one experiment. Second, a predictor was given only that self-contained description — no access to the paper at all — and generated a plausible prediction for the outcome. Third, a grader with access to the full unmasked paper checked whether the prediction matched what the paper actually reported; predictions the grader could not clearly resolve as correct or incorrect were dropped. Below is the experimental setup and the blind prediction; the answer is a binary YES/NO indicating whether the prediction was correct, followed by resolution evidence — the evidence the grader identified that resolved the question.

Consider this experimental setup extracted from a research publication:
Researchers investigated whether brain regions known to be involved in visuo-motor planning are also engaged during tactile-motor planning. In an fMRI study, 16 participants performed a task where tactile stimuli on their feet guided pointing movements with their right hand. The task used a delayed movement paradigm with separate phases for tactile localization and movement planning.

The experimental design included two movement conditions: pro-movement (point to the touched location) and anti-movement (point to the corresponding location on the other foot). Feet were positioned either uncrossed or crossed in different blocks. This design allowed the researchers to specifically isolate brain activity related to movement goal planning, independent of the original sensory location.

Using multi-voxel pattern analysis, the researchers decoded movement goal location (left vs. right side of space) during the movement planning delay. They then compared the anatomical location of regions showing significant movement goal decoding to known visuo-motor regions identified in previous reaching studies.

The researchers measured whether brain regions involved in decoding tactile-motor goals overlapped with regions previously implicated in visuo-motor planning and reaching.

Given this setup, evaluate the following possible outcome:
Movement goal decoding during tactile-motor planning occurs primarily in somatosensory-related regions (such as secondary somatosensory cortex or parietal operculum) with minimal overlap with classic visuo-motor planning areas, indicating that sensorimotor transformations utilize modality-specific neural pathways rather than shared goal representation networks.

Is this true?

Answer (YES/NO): NO